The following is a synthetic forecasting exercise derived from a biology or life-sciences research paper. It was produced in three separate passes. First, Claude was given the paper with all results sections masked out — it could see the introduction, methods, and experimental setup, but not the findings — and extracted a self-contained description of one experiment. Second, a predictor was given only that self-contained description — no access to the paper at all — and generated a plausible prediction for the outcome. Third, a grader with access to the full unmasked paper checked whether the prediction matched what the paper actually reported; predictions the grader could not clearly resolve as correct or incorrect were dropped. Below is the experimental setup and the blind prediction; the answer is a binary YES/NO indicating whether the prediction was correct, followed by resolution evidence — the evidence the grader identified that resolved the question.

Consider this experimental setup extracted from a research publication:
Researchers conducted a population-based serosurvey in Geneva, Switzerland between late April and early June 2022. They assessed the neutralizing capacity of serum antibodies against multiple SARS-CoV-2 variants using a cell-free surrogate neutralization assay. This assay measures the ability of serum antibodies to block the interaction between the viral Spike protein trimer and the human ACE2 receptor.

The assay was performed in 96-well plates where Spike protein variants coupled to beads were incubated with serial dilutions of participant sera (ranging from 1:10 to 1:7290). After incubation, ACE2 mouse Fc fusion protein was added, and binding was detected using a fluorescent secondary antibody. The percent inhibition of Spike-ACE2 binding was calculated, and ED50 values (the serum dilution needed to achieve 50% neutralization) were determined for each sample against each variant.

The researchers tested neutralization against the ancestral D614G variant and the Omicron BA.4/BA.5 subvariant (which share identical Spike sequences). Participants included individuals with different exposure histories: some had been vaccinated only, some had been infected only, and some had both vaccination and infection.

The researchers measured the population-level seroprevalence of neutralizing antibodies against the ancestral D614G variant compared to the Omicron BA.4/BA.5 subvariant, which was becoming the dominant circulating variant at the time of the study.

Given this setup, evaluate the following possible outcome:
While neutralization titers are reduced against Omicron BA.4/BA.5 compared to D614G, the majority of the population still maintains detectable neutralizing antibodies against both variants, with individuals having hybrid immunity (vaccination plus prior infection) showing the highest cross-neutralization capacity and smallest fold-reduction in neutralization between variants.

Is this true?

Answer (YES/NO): NO